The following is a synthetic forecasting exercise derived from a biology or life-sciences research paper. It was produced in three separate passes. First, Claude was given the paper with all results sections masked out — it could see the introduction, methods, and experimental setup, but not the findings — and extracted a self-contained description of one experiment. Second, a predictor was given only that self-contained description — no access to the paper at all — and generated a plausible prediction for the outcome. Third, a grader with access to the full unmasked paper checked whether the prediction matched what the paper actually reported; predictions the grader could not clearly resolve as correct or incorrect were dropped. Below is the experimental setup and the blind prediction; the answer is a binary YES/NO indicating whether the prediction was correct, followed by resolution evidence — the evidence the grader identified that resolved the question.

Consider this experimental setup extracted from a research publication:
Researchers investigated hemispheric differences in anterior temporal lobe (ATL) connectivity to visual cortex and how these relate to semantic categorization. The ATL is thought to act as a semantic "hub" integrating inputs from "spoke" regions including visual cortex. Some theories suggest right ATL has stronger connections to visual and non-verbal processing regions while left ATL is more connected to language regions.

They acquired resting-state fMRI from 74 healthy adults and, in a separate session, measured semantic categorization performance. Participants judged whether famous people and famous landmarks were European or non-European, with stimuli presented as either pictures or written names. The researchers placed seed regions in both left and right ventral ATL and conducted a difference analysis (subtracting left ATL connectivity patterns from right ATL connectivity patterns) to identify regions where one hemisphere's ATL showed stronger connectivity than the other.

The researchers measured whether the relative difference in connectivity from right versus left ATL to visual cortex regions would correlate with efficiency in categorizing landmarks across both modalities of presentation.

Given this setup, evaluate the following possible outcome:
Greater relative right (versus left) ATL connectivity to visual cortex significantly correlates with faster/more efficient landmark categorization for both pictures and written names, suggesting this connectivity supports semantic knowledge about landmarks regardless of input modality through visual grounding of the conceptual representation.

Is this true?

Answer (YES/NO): YES